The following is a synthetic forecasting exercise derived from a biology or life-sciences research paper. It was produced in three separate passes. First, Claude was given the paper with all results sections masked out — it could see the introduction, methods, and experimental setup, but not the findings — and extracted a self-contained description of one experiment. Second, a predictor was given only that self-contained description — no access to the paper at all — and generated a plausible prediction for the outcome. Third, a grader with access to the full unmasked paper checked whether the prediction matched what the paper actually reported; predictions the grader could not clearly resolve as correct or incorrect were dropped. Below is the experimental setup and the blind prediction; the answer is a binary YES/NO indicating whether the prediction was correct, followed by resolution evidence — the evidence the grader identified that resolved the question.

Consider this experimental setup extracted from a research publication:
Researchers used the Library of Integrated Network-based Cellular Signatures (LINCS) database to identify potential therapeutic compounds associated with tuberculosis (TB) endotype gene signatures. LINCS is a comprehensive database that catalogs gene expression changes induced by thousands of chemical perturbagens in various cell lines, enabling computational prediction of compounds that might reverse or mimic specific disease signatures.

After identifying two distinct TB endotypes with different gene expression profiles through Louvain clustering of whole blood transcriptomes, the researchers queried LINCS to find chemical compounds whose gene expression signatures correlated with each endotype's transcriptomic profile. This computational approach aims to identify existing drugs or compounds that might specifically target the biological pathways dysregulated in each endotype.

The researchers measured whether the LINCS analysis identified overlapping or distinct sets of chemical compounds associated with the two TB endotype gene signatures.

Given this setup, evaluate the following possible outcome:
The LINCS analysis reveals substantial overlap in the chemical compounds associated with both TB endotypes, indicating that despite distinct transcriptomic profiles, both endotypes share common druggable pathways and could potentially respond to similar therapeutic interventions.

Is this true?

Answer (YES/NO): NO